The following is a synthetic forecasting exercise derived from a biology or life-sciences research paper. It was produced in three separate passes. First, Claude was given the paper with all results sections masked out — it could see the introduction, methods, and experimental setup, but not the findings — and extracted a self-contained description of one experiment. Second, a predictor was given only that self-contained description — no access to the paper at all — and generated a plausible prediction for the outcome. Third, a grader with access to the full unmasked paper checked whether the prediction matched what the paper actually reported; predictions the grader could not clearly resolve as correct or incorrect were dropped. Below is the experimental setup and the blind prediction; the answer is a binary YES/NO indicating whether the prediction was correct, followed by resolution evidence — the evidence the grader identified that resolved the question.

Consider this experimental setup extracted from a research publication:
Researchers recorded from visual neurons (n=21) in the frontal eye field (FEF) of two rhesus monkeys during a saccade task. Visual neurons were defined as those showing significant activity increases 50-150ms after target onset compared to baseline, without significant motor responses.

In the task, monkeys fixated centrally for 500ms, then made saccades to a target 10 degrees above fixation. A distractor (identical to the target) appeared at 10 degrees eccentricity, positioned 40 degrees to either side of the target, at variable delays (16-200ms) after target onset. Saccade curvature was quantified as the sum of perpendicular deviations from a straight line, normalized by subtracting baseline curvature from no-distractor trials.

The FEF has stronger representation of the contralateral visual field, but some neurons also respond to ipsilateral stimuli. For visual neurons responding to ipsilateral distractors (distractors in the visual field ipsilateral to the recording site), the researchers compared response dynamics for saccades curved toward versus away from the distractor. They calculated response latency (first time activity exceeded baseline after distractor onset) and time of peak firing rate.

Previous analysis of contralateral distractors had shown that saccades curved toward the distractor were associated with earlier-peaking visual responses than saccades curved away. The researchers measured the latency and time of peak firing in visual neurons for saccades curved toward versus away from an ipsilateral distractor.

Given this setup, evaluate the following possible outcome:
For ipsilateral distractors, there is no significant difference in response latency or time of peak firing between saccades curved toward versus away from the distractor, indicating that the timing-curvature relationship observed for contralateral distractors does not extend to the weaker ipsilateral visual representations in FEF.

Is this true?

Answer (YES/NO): NO